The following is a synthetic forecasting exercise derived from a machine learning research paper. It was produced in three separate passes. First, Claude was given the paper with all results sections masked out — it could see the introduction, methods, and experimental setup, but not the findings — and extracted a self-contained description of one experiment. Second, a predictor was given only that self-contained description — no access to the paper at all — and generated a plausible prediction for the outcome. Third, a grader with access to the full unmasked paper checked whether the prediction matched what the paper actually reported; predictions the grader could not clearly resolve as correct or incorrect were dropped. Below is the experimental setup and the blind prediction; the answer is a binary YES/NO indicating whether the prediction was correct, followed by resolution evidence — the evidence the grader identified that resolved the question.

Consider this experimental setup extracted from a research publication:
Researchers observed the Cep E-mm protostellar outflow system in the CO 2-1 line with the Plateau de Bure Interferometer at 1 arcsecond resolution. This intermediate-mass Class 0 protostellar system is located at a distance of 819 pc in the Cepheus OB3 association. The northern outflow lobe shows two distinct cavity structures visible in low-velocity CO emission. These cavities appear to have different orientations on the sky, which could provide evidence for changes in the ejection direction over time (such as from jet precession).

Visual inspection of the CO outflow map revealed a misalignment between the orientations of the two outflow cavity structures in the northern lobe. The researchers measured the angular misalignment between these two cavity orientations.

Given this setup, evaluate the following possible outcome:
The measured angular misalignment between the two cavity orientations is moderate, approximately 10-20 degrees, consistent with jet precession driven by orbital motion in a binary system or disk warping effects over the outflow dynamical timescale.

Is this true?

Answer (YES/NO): NO